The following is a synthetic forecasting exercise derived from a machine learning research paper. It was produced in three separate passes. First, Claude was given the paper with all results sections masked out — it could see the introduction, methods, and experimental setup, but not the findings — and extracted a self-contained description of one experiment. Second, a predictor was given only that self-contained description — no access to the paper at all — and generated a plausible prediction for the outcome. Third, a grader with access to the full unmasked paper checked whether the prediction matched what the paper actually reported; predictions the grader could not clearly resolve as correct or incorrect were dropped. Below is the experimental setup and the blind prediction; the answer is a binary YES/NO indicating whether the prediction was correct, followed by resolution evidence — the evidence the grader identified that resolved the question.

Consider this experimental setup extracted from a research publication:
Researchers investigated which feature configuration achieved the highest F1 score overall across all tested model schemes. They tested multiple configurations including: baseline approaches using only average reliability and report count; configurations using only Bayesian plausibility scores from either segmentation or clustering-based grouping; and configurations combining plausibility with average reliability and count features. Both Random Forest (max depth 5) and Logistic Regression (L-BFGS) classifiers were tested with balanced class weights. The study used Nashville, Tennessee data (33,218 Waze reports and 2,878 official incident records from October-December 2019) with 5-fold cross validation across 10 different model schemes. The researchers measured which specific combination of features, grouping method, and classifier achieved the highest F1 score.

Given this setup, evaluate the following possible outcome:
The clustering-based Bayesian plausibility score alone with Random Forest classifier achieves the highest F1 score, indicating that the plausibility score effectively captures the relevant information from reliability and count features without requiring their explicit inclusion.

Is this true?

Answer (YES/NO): NO